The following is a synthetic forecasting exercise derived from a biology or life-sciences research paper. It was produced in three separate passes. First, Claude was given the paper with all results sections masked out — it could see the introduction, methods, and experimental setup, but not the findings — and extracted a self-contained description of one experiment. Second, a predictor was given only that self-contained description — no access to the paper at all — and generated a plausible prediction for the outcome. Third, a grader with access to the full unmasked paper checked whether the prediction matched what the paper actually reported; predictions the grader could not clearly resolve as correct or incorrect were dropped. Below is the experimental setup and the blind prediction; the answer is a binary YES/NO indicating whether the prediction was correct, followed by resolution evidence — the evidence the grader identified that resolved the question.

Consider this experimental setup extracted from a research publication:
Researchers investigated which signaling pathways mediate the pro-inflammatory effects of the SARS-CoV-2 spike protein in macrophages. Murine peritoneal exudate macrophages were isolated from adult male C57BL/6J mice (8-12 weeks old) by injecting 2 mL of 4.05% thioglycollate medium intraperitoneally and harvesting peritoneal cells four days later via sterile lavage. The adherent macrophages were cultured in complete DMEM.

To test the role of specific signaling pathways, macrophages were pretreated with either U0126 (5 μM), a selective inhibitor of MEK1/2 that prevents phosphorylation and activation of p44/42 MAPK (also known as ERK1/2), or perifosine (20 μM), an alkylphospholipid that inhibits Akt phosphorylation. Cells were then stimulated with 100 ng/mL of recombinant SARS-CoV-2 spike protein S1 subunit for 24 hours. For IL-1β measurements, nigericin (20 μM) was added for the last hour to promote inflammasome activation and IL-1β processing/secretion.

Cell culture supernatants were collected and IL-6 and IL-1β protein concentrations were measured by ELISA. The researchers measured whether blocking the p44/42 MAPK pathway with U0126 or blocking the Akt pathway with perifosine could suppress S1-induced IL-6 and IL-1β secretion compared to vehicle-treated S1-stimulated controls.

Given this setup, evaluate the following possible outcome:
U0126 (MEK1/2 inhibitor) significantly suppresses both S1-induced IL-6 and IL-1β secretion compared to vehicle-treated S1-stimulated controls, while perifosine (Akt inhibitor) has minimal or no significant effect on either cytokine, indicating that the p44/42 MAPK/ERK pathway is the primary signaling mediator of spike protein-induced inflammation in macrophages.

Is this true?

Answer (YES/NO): NO